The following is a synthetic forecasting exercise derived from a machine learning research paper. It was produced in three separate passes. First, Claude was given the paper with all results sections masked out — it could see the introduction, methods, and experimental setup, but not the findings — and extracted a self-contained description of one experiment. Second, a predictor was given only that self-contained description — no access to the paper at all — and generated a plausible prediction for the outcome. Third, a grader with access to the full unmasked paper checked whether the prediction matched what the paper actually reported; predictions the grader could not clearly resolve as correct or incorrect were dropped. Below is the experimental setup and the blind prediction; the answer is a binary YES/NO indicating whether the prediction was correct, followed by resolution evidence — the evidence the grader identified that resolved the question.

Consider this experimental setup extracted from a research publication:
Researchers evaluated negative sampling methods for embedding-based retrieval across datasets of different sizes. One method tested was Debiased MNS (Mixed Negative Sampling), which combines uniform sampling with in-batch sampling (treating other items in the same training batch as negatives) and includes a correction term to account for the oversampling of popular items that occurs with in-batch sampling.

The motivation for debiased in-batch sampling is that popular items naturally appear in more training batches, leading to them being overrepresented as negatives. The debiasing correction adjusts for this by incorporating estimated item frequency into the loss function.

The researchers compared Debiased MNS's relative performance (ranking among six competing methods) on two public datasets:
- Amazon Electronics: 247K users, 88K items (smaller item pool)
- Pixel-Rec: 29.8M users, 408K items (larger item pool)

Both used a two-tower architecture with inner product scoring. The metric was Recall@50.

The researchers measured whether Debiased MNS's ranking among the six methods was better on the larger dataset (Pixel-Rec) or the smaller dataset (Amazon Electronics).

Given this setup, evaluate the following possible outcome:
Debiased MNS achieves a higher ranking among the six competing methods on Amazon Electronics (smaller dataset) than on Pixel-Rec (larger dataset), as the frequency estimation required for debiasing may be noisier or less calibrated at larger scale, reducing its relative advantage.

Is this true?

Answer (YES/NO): NO